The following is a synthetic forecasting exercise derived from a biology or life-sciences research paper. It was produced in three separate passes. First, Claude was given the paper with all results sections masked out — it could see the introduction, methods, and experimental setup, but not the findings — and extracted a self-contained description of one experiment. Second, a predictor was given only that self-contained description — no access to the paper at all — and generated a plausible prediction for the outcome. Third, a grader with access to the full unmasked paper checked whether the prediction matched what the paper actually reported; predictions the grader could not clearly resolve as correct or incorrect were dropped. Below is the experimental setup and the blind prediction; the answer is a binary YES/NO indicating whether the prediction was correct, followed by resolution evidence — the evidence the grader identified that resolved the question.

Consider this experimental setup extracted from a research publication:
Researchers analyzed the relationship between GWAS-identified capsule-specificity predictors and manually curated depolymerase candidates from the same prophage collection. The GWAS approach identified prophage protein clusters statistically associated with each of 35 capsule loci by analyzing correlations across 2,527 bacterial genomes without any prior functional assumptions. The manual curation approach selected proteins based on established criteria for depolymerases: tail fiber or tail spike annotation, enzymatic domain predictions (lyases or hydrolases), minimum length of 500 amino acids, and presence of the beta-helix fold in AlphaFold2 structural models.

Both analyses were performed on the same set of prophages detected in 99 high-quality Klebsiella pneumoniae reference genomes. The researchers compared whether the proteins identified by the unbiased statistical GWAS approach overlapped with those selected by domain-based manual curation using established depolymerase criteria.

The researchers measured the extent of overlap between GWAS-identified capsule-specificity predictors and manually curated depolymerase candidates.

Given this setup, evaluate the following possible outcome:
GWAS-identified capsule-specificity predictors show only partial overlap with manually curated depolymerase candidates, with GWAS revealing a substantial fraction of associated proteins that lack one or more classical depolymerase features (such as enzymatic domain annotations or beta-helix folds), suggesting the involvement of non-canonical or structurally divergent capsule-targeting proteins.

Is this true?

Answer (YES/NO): YES